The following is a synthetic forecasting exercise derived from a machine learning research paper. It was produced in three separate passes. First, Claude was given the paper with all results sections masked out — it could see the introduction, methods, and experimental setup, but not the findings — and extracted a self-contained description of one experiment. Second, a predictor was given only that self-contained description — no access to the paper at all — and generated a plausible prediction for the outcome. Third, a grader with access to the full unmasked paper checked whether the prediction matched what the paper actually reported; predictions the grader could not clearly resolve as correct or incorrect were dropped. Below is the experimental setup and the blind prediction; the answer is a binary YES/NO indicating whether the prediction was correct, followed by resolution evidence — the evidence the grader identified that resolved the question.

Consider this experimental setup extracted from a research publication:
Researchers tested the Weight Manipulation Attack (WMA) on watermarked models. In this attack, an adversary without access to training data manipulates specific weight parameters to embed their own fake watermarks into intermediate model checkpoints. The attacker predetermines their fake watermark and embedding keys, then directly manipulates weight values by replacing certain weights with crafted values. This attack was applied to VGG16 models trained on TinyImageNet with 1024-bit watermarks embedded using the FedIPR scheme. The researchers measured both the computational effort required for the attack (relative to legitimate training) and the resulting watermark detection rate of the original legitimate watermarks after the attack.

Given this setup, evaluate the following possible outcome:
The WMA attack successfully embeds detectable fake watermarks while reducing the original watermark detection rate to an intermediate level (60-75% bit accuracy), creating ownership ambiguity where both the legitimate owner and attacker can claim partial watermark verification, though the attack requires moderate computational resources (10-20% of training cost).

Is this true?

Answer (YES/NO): NO